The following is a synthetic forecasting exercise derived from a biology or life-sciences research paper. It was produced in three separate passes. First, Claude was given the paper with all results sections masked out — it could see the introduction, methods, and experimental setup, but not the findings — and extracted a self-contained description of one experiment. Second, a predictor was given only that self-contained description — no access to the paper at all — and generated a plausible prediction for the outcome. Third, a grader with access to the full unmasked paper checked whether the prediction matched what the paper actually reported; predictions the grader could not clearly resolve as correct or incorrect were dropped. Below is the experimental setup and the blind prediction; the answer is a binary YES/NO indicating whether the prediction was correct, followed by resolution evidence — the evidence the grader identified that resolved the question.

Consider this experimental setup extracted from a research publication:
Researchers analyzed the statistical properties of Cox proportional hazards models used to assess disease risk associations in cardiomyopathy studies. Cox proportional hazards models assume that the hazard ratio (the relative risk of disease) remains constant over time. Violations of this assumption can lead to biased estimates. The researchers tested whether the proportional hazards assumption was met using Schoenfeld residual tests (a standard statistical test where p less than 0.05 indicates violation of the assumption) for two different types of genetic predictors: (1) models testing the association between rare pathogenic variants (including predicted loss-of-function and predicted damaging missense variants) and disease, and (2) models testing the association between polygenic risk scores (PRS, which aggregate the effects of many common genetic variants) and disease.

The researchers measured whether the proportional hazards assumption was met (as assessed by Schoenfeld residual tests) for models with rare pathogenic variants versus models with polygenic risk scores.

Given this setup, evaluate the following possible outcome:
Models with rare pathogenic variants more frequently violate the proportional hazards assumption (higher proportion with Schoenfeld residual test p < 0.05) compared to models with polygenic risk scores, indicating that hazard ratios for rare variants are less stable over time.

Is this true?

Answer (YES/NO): YES